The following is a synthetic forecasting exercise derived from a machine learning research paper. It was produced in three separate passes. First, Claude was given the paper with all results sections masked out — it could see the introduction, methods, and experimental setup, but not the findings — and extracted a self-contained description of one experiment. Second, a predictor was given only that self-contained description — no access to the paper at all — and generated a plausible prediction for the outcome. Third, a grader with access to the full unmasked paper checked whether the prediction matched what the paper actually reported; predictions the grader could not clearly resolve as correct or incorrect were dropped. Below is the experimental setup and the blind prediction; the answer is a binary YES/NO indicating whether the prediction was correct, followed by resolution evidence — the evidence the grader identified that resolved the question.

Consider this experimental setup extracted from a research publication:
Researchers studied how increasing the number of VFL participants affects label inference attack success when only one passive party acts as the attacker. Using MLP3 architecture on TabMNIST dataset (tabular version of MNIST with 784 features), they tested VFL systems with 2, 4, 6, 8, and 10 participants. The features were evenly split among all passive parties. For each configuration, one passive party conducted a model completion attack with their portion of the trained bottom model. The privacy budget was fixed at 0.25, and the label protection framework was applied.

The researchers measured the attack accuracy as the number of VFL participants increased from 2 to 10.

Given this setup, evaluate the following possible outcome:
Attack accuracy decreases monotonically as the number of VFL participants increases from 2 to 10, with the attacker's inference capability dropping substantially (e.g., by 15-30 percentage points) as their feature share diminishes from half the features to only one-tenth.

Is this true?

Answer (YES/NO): NO